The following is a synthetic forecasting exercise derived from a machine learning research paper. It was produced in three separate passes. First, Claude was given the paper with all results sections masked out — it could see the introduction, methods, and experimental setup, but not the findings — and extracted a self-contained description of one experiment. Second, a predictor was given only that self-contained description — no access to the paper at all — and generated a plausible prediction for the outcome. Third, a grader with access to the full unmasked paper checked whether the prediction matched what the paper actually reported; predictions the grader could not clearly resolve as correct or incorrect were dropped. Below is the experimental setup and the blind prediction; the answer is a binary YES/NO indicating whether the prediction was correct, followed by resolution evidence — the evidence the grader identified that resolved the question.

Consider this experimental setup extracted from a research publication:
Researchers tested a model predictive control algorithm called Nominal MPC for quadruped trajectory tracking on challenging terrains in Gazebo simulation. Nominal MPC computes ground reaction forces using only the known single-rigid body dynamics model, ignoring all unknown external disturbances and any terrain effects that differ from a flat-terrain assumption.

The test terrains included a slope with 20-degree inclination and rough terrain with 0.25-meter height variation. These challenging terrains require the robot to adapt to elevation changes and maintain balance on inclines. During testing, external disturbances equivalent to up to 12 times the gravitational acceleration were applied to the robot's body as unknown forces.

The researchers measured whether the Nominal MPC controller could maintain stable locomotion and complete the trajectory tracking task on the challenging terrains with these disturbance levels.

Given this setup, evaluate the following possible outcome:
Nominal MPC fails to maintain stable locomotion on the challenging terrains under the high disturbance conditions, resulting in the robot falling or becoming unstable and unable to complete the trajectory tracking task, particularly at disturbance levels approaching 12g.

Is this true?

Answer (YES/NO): YES